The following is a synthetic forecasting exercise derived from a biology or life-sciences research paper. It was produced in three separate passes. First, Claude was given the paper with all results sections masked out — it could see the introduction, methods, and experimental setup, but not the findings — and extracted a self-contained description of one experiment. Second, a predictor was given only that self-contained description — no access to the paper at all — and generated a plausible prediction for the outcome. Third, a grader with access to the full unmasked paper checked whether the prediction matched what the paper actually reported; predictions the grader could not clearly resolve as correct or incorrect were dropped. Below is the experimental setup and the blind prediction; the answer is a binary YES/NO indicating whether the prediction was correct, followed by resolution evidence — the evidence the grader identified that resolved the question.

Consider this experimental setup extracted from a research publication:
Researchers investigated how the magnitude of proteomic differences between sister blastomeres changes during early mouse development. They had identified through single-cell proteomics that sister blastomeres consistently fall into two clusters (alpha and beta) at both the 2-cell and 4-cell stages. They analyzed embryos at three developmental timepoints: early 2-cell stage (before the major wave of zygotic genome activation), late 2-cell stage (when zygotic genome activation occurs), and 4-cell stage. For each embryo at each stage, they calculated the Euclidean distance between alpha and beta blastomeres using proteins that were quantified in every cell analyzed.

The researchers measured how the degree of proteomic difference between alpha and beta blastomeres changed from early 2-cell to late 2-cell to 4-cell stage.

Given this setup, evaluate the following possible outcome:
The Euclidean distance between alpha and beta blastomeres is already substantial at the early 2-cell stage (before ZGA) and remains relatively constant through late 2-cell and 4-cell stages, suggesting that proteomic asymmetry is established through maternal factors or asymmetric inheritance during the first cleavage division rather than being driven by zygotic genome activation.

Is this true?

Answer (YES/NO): NO